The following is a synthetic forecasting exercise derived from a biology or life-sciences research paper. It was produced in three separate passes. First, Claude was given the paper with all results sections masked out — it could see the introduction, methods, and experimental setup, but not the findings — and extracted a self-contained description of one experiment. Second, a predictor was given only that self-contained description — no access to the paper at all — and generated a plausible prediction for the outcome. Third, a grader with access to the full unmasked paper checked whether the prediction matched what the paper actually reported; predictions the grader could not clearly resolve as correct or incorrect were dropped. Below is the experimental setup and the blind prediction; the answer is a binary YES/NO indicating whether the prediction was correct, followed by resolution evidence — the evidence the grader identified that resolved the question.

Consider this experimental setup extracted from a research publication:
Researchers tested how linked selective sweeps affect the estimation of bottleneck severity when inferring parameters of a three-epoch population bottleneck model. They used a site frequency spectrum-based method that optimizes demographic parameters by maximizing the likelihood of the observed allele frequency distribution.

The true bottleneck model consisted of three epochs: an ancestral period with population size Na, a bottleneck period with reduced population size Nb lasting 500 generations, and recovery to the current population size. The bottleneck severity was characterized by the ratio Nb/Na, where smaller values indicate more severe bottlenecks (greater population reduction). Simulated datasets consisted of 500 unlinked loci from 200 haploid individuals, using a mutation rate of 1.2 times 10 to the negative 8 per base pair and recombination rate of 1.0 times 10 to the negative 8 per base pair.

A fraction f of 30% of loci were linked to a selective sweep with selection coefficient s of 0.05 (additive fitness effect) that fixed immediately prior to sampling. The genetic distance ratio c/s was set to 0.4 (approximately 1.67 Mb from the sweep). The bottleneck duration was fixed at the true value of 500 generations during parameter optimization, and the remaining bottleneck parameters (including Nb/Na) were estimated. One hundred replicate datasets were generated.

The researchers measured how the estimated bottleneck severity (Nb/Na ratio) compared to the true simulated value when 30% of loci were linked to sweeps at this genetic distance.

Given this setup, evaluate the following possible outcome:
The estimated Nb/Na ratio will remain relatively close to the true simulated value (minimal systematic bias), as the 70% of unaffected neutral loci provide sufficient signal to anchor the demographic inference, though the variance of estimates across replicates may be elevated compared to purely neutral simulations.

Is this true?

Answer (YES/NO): NO